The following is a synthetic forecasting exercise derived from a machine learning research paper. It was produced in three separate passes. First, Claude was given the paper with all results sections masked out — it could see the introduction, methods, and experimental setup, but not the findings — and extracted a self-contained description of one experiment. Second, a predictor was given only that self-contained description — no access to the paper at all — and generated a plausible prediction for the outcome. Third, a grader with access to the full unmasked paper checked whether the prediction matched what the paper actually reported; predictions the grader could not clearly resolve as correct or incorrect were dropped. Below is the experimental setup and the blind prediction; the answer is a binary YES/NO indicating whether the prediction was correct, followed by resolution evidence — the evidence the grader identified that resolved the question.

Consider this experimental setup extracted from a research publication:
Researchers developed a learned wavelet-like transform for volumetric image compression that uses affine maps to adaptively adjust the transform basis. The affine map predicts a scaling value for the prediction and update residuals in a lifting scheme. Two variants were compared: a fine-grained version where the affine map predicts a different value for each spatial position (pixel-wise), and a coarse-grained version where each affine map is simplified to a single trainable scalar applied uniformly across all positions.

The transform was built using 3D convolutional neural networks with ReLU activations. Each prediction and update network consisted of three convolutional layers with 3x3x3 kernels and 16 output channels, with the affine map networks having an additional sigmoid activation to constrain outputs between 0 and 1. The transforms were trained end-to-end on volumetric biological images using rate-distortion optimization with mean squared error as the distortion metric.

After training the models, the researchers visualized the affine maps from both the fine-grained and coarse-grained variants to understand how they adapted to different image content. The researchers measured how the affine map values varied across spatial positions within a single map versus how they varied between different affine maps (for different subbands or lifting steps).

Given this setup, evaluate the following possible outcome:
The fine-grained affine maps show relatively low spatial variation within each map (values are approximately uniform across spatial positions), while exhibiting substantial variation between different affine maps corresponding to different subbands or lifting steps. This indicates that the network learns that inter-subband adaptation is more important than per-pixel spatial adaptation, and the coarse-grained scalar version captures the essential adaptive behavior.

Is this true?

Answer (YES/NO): YES